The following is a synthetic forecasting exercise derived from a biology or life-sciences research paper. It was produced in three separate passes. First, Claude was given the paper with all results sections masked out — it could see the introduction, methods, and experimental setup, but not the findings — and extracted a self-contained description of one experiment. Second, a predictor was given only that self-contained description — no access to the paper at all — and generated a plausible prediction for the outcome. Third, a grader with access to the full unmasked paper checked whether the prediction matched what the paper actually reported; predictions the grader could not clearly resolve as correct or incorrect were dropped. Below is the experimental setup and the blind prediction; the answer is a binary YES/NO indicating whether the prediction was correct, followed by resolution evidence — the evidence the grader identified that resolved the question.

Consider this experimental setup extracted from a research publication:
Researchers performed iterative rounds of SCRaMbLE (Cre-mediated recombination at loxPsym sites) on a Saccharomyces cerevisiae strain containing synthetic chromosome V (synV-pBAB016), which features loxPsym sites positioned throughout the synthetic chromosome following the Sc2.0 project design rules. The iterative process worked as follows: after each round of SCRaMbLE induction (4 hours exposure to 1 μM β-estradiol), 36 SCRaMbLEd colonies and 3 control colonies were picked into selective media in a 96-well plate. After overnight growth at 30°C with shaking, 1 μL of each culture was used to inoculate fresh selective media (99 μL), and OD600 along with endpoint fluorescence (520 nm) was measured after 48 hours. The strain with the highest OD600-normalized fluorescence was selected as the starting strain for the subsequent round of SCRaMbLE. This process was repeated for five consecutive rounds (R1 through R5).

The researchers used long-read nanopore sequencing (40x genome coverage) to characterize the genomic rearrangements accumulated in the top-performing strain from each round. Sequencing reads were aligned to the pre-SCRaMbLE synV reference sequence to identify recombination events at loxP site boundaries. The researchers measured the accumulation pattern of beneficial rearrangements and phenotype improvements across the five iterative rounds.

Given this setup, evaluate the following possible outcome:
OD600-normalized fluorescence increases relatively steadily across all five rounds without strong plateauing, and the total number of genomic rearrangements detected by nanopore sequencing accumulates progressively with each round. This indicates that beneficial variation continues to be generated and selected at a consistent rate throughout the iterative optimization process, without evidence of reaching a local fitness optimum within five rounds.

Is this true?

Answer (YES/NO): NO